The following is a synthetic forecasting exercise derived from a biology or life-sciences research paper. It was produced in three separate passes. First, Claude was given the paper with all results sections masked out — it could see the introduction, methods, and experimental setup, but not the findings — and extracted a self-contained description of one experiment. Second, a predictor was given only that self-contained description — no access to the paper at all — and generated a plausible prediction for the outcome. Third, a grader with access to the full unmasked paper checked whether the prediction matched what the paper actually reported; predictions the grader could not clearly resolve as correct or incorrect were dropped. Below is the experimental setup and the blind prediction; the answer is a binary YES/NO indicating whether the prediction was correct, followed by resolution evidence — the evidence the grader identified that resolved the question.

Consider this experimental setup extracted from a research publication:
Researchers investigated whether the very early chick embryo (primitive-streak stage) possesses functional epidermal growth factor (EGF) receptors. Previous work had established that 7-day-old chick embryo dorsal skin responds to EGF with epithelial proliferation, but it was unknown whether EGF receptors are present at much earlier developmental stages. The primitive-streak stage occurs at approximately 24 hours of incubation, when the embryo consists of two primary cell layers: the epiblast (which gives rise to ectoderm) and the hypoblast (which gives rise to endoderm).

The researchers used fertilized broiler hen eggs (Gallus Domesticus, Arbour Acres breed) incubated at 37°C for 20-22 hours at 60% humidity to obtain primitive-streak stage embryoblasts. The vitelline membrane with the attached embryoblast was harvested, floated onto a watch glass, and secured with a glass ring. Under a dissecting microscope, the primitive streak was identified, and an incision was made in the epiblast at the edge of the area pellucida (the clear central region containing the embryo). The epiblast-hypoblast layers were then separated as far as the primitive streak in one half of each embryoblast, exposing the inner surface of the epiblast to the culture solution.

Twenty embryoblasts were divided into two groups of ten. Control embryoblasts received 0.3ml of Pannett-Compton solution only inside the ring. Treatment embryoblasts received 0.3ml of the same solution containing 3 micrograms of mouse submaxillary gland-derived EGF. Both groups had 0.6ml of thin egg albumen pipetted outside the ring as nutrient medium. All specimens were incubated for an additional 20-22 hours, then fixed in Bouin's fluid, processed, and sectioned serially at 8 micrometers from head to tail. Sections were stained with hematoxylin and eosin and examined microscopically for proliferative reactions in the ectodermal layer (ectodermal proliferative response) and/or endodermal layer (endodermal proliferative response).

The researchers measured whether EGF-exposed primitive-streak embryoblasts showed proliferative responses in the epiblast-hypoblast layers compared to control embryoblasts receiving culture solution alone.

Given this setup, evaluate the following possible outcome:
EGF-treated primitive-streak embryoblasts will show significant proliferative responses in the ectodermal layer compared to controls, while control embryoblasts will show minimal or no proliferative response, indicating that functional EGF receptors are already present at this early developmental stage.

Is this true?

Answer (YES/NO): YES